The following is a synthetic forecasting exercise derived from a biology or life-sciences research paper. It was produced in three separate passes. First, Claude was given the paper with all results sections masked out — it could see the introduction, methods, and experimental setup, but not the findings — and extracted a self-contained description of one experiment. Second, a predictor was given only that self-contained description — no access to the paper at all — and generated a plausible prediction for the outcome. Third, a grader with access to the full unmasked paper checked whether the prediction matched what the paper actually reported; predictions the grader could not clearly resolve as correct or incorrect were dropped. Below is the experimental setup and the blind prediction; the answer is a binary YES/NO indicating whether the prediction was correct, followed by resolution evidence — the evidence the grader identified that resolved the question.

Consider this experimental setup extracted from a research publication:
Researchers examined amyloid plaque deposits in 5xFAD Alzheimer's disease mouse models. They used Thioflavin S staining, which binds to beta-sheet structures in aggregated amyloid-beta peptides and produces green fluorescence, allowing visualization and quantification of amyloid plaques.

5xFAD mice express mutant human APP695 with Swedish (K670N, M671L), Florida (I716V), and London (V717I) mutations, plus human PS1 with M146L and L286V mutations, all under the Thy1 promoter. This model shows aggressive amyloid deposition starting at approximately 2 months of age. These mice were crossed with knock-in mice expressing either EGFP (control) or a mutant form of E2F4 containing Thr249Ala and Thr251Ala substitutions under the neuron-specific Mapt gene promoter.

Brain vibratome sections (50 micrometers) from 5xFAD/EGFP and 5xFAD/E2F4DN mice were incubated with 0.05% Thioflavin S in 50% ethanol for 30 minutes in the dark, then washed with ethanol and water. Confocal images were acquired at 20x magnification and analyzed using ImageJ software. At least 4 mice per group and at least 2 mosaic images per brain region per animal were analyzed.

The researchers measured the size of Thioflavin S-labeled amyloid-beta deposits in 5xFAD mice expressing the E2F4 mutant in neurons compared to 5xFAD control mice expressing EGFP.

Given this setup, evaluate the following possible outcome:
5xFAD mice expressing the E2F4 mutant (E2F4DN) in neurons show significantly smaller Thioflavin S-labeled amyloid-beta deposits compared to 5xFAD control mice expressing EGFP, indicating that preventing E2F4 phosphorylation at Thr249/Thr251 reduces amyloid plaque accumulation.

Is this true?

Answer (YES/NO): NO